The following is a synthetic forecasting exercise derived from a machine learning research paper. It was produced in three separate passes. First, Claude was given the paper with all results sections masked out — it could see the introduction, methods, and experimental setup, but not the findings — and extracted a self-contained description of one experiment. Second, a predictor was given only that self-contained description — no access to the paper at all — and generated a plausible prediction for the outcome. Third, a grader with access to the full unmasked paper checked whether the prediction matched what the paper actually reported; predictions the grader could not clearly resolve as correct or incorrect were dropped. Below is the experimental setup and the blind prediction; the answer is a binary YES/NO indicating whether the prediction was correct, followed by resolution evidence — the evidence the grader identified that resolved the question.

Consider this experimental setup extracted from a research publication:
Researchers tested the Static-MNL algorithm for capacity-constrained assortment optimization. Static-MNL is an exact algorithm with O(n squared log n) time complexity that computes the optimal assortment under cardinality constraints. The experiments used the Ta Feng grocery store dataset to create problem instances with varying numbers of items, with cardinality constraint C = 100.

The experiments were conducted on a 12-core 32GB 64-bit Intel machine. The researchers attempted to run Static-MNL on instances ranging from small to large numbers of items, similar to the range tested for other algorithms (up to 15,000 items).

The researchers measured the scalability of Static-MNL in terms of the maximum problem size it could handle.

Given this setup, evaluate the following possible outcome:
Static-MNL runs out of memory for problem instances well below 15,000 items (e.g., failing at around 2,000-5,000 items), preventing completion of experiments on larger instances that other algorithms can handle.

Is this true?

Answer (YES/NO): NO